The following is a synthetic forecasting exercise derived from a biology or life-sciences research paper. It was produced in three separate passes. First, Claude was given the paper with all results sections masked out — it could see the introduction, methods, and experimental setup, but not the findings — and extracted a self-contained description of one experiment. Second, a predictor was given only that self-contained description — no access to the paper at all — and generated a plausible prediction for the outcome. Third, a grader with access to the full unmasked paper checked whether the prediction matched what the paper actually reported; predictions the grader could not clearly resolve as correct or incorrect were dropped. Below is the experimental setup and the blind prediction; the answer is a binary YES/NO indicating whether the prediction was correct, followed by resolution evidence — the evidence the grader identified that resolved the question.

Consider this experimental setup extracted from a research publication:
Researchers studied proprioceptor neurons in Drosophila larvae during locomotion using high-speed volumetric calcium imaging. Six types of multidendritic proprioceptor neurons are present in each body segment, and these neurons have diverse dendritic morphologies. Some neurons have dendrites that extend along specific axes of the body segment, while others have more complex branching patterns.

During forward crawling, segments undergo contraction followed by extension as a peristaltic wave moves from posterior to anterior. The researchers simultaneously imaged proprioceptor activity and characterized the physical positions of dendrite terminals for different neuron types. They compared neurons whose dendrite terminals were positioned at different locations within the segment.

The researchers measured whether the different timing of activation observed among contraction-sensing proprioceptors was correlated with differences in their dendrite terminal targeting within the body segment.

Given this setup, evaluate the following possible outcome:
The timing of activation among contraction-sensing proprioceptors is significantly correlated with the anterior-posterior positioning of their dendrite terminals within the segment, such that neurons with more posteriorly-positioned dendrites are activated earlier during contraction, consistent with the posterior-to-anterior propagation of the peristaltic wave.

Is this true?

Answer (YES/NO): YES